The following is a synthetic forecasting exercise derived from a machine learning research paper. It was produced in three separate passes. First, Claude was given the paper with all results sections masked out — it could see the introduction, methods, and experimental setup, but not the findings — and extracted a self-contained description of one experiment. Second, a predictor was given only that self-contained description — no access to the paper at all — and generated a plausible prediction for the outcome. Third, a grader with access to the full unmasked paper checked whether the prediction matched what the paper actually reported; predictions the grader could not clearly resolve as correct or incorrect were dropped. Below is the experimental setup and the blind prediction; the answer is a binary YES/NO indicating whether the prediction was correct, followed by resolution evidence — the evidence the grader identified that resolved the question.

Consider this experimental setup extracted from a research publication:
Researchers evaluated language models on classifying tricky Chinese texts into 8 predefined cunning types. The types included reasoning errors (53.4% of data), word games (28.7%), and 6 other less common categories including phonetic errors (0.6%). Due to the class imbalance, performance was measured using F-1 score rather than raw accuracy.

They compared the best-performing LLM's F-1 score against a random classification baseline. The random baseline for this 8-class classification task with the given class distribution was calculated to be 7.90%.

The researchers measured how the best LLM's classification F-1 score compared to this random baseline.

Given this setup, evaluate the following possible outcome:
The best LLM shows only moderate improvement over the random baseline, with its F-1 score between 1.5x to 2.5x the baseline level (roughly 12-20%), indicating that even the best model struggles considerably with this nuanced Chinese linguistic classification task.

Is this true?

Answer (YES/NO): YES